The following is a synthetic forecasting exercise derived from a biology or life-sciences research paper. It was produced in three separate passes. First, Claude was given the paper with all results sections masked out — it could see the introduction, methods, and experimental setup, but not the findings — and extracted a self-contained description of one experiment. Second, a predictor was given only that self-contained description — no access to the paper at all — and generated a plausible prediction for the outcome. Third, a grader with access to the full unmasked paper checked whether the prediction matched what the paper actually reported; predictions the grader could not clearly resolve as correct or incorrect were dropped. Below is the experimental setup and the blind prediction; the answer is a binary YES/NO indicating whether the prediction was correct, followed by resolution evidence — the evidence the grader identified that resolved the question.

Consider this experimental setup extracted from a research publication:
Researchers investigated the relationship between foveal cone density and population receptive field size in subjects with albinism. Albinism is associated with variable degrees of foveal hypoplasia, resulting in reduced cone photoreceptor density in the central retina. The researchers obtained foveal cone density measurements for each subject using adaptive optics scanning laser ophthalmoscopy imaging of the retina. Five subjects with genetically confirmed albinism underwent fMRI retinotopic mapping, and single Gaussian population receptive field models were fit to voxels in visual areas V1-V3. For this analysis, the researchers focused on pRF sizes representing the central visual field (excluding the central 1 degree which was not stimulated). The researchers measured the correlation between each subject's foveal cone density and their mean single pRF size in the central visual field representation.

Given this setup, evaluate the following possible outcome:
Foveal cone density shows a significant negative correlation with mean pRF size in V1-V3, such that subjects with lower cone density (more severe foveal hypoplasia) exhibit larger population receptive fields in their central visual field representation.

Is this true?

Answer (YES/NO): YES